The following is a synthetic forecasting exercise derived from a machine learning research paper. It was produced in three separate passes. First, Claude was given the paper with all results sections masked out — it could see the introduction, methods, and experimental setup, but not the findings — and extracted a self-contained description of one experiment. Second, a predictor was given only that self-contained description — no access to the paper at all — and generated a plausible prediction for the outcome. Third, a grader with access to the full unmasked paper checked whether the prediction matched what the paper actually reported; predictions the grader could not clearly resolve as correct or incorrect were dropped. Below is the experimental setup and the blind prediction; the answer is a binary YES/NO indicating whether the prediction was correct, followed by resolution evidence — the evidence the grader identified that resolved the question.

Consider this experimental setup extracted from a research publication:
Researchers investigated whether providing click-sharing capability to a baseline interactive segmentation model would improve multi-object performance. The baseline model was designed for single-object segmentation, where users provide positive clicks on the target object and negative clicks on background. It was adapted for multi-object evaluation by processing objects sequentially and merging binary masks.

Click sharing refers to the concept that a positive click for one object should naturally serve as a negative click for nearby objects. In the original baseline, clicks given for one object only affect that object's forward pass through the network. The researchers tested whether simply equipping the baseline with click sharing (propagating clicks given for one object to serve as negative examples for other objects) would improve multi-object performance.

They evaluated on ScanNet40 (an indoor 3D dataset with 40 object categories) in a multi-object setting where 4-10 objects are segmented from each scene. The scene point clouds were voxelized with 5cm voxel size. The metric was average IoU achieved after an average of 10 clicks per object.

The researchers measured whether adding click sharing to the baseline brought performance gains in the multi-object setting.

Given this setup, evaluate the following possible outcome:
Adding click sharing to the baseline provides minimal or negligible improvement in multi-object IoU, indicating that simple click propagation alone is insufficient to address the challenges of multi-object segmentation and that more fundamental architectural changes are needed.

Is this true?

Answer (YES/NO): YES